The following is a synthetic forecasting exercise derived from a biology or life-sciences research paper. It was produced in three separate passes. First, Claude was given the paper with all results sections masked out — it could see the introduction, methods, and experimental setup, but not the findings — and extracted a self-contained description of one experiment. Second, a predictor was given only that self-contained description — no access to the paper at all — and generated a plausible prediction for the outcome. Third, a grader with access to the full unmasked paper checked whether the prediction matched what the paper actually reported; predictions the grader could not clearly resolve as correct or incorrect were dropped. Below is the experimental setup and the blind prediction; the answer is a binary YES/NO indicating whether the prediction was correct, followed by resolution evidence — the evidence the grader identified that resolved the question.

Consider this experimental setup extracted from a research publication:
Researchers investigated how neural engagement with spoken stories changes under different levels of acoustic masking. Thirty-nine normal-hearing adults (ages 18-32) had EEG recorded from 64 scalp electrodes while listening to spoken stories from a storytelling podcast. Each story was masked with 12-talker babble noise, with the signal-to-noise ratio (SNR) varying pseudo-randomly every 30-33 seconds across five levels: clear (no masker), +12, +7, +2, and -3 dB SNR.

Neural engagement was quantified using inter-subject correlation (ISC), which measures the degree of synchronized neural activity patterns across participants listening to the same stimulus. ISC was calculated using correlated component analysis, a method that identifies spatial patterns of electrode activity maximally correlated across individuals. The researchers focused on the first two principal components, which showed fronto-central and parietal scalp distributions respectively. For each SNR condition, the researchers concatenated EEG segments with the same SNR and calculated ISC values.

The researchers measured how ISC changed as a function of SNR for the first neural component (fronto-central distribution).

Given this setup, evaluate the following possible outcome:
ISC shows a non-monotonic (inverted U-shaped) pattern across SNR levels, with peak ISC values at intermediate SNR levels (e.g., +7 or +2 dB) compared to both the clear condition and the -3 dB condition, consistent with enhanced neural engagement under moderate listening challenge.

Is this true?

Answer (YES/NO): NO